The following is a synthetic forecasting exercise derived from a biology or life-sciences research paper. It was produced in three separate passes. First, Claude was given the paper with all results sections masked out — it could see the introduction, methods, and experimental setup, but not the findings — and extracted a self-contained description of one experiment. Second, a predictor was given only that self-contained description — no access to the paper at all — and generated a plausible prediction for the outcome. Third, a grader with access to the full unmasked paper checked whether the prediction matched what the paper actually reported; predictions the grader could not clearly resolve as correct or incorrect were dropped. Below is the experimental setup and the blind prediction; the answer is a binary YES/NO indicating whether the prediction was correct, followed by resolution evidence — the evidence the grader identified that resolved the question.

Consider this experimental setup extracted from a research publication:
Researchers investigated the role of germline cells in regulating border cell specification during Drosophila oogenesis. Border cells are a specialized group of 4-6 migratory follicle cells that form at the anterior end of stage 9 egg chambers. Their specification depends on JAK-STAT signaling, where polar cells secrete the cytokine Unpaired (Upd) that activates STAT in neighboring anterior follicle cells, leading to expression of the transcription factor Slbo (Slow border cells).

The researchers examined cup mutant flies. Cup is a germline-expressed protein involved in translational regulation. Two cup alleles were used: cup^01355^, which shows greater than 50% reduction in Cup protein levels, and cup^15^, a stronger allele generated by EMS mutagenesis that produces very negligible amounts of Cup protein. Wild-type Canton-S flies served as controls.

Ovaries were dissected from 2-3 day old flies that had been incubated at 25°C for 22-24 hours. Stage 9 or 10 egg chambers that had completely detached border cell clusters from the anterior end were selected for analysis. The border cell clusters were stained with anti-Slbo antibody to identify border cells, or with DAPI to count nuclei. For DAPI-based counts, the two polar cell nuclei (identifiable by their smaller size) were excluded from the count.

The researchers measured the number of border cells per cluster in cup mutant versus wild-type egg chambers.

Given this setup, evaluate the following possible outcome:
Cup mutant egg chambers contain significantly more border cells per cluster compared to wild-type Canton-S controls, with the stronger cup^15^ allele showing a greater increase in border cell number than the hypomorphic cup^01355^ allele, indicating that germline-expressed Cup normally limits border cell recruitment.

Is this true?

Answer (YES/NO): NO